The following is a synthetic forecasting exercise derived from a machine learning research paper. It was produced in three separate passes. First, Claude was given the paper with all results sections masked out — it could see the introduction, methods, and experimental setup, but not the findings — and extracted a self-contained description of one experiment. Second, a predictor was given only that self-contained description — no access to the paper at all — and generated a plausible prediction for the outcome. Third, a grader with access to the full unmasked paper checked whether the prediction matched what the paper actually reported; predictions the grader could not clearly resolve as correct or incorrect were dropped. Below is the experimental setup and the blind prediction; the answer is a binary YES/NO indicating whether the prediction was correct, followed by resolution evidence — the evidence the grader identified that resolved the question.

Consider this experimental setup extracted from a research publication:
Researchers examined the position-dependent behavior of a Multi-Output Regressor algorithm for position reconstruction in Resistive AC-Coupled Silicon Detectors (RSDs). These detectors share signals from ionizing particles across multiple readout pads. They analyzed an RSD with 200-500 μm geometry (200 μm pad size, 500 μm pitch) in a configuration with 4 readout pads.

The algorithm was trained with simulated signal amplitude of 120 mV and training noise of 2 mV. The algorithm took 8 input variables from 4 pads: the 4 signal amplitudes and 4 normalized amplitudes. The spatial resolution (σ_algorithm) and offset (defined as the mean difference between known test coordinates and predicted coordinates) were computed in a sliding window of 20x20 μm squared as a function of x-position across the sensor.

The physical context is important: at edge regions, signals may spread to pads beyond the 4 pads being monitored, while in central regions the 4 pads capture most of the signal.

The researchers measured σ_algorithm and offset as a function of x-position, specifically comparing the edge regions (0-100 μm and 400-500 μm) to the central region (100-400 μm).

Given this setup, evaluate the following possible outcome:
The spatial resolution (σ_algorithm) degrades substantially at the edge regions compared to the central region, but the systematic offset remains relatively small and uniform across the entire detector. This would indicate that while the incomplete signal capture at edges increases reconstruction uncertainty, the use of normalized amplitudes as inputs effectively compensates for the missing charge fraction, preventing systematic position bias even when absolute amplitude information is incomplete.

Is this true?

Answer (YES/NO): NO